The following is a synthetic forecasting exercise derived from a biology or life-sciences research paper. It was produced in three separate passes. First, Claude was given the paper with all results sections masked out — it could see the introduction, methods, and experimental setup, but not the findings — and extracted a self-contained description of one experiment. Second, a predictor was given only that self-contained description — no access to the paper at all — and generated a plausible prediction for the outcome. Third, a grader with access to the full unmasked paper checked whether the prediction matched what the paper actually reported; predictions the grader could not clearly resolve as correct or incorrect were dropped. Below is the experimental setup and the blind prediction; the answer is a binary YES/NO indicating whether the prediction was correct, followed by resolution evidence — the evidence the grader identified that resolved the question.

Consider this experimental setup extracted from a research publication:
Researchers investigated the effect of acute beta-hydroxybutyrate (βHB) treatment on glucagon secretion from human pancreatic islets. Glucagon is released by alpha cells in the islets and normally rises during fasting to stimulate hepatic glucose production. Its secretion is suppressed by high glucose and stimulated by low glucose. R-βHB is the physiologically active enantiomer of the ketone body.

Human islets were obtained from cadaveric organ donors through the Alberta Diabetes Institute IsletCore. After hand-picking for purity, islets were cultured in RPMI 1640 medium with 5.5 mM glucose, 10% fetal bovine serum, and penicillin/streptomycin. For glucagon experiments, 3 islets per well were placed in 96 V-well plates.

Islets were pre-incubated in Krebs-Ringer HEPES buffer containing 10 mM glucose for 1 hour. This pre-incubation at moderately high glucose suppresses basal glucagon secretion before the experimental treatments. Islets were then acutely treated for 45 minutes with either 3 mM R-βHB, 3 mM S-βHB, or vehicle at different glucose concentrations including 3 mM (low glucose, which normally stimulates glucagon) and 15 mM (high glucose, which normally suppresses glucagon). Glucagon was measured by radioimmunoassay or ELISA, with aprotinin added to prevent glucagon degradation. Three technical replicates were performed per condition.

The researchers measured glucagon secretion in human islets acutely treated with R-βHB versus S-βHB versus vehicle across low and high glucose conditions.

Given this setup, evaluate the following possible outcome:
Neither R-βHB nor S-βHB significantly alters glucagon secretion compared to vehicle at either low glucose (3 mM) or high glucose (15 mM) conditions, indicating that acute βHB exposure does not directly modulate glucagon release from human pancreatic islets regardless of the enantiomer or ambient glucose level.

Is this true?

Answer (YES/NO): NO